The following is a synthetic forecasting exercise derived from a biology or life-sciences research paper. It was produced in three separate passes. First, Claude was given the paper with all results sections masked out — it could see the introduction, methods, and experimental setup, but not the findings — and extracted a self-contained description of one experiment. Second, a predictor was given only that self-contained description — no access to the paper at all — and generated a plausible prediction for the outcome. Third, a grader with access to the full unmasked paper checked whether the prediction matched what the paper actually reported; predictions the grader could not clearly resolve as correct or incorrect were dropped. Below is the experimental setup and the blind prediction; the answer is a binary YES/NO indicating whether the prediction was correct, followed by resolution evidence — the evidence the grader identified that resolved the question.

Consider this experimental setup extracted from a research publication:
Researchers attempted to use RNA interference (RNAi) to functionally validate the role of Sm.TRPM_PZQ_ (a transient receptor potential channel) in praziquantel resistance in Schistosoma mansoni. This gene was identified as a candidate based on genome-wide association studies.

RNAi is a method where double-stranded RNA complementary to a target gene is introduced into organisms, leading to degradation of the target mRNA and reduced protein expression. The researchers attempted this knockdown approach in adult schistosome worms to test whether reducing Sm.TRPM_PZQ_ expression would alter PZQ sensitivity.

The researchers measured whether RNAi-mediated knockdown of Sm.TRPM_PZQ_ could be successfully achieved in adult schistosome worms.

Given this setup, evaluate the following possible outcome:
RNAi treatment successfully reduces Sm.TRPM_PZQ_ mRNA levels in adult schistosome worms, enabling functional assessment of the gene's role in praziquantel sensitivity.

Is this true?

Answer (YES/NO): NO